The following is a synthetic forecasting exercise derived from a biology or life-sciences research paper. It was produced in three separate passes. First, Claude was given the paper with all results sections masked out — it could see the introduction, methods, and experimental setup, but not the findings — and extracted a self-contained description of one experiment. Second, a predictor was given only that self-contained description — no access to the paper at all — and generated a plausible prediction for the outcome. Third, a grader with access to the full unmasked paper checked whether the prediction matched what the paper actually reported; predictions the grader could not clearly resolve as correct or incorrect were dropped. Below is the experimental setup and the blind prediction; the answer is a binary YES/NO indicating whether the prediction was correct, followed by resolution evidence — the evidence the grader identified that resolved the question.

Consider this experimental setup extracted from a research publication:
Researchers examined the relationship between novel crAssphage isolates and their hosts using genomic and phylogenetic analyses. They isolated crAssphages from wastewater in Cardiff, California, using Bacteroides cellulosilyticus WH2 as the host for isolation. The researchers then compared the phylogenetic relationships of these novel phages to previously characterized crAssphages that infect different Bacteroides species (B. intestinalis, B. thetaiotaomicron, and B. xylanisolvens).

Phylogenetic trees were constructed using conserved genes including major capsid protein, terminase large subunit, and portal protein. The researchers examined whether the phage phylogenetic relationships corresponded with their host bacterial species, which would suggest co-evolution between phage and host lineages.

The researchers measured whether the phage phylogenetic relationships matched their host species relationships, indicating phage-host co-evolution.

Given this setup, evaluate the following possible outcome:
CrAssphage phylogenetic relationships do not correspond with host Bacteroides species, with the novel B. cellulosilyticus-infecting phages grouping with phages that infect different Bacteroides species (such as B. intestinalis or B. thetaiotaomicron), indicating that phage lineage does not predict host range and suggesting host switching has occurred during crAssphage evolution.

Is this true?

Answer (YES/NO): YES